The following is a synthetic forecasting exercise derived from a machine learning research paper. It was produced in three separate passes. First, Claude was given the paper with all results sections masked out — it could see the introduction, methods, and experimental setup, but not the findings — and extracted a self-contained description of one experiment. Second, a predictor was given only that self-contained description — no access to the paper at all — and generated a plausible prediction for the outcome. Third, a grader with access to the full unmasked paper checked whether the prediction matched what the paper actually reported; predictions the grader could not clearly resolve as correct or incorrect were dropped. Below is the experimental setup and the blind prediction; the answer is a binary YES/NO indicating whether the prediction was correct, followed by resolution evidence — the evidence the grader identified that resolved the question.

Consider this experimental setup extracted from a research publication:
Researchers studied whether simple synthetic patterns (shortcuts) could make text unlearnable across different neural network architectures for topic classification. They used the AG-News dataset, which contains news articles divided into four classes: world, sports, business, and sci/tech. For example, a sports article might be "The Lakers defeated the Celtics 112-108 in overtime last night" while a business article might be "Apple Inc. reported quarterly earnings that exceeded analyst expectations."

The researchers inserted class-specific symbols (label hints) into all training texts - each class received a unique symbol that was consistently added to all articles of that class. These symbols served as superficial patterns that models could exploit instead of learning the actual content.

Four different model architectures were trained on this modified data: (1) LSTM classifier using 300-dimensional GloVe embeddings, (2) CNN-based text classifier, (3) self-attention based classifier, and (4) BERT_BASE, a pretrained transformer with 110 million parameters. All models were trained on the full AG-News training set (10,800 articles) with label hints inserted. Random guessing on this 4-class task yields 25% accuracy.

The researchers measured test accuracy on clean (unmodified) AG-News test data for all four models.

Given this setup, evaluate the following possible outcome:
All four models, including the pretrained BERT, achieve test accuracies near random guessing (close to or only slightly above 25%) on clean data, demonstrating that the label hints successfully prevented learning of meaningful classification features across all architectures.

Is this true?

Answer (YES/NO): NO